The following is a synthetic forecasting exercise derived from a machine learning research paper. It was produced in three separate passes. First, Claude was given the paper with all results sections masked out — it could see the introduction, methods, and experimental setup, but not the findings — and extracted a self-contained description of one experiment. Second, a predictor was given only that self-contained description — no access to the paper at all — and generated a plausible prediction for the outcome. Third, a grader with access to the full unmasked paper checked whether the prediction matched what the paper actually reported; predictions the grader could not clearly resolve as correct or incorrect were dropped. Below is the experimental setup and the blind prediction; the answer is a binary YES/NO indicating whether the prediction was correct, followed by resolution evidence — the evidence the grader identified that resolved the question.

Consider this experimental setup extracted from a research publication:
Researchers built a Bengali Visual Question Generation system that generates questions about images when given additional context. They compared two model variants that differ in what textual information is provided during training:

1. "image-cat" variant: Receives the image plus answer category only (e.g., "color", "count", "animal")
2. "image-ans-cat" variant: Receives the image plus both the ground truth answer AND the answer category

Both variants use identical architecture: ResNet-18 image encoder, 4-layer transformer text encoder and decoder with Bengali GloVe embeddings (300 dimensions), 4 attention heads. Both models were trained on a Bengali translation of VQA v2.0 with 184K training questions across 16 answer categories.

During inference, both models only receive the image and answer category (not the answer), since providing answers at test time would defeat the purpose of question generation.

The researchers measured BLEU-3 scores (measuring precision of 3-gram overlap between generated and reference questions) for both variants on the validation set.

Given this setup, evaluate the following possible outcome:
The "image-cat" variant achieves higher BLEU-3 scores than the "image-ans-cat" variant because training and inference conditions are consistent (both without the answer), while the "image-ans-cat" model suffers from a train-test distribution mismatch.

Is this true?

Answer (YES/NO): YES